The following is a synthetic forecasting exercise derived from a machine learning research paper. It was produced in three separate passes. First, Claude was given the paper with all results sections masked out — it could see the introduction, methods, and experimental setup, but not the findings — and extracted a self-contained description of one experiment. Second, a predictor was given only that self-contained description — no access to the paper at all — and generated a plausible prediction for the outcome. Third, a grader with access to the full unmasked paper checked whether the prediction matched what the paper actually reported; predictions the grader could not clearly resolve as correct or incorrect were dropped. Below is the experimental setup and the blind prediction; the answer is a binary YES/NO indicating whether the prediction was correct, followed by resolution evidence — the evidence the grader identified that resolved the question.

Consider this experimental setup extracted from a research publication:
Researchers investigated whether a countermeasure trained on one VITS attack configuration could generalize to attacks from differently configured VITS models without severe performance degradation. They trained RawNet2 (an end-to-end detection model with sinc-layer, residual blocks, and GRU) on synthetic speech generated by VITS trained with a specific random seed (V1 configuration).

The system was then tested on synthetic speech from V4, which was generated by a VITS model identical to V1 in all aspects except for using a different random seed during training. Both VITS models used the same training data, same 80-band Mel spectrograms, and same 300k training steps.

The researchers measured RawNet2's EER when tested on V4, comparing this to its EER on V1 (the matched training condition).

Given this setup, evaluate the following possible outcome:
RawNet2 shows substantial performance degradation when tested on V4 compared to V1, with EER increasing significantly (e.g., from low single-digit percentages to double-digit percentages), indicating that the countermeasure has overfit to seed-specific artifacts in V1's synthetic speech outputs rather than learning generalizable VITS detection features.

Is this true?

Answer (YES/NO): NO